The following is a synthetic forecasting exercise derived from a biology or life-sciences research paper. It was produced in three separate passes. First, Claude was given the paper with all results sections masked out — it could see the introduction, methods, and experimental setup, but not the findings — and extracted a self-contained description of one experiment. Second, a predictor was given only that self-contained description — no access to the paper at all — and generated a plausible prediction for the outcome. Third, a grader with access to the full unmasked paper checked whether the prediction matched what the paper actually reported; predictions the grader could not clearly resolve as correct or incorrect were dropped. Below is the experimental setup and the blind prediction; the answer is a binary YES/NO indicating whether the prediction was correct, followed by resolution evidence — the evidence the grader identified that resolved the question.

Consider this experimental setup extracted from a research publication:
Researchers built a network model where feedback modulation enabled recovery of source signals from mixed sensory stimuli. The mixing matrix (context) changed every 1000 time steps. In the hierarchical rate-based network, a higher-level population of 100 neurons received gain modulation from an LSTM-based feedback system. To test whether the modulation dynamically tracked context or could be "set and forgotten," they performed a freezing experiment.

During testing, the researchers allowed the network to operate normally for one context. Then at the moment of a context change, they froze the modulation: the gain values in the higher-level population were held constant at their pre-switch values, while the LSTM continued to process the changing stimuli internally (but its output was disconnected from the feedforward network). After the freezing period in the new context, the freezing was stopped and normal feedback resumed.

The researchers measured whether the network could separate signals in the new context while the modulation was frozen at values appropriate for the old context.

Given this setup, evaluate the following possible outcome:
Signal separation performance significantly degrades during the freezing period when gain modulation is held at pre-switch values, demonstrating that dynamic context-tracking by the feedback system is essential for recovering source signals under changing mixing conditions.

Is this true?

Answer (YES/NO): YES